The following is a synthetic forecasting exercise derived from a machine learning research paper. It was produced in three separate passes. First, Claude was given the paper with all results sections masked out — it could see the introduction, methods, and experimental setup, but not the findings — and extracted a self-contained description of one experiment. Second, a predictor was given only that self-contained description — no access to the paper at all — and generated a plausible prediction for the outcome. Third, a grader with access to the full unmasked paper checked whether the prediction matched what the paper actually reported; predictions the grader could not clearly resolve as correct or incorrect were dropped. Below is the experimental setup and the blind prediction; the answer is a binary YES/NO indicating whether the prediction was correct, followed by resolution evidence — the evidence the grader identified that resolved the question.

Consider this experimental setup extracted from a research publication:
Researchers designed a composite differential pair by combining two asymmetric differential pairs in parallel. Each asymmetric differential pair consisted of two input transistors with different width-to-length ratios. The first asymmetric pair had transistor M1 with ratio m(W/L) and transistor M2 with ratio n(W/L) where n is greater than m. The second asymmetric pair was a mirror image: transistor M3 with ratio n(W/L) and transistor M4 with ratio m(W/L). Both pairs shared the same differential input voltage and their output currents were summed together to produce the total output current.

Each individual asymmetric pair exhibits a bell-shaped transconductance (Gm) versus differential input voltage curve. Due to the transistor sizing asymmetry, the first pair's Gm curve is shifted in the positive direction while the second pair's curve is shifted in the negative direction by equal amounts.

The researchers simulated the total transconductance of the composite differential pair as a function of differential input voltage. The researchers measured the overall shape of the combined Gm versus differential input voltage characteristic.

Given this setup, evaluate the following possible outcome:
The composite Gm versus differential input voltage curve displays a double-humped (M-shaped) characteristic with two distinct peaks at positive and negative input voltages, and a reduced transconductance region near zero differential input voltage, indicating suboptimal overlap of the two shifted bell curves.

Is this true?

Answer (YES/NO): NO